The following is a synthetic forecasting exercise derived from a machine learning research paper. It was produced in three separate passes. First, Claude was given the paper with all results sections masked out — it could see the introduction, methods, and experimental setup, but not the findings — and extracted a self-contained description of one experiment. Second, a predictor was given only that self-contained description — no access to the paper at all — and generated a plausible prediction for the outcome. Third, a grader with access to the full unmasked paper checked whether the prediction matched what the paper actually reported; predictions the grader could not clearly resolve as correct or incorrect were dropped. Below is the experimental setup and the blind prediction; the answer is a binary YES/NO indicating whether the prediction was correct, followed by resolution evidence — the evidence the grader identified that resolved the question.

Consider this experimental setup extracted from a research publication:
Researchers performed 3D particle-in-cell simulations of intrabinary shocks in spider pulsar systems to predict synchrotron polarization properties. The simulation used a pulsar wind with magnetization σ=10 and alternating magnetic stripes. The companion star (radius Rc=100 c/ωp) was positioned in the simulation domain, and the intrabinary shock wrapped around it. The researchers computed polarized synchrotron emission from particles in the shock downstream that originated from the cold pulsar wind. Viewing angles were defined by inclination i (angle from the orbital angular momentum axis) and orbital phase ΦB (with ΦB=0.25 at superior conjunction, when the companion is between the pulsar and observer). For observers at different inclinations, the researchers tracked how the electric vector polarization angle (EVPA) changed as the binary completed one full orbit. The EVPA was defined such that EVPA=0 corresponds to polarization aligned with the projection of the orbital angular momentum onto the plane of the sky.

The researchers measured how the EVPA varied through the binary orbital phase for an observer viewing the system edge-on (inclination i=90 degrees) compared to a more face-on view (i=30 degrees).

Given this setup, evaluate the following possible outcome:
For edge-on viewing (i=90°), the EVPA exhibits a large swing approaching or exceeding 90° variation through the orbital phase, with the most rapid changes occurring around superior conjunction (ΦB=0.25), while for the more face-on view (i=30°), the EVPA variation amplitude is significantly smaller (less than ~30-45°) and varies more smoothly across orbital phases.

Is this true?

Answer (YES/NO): NO